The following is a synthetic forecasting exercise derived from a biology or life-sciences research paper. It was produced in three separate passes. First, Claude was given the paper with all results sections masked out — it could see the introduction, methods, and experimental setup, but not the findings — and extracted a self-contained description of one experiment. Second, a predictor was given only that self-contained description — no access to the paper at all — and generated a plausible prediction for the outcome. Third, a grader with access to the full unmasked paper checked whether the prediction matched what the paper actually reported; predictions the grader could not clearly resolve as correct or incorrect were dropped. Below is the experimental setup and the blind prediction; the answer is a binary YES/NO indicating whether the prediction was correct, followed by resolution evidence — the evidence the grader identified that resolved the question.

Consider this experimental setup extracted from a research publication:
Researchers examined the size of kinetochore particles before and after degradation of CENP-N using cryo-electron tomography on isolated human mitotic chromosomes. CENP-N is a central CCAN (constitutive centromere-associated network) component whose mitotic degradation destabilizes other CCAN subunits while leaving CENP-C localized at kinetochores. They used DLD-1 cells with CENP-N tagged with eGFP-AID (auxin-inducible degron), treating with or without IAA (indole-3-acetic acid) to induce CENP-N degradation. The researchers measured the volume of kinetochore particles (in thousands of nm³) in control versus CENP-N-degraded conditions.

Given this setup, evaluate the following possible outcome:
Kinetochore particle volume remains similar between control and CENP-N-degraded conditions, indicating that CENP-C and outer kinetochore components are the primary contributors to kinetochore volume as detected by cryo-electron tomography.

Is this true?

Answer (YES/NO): NO